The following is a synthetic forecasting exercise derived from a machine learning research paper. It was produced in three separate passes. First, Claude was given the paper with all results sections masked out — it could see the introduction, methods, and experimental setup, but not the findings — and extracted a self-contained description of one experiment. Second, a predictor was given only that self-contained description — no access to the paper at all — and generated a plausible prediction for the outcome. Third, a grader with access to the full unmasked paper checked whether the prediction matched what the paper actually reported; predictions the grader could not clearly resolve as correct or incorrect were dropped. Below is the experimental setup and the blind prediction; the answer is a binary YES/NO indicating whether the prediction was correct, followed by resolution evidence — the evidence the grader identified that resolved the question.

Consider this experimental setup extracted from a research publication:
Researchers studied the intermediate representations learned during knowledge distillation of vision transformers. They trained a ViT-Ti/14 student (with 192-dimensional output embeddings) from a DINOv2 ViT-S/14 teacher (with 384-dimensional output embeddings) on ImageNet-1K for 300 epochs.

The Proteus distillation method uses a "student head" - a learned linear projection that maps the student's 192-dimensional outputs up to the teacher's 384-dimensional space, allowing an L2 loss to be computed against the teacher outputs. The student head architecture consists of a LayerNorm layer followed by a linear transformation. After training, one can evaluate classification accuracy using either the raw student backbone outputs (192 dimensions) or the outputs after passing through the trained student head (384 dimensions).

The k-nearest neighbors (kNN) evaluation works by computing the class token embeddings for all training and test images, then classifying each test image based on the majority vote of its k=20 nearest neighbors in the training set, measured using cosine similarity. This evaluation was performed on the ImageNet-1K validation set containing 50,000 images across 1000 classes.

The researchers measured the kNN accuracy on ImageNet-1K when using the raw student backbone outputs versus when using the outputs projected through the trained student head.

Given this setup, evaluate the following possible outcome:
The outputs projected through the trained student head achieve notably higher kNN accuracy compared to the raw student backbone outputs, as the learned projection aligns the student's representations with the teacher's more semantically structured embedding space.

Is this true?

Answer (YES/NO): NO